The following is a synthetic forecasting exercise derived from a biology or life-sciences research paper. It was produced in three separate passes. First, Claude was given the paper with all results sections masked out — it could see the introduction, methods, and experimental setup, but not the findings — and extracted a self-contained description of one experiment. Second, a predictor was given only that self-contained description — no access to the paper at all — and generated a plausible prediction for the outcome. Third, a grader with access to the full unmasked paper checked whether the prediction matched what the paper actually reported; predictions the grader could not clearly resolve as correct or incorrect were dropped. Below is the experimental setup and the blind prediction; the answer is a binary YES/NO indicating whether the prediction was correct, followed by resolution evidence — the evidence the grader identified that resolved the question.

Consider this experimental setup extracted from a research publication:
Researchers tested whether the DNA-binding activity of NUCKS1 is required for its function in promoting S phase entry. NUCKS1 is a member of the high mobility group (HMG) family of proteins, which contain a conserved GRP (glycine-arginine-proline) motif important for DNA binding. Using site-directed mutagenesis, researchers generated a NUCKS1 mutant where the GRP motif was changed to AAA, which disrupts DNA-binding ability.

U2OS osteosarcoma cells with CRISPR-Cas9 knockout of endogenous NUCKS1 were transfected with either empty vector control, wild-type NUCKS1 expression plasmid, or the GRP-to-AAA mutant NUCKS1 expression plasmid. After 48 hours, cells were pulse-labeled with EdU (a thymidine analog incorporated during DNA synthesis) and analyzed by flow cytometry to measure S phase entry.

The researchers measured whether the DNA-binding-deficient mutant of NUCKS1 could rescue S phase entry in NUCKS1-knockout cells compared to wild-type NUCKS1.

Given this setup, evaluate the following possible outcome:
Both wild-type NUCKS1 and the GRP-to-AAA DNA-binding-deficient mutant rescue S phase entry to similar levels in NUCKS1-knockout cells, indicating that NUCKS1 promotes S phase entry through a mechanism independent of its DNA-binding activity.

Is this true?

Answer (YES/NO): NO